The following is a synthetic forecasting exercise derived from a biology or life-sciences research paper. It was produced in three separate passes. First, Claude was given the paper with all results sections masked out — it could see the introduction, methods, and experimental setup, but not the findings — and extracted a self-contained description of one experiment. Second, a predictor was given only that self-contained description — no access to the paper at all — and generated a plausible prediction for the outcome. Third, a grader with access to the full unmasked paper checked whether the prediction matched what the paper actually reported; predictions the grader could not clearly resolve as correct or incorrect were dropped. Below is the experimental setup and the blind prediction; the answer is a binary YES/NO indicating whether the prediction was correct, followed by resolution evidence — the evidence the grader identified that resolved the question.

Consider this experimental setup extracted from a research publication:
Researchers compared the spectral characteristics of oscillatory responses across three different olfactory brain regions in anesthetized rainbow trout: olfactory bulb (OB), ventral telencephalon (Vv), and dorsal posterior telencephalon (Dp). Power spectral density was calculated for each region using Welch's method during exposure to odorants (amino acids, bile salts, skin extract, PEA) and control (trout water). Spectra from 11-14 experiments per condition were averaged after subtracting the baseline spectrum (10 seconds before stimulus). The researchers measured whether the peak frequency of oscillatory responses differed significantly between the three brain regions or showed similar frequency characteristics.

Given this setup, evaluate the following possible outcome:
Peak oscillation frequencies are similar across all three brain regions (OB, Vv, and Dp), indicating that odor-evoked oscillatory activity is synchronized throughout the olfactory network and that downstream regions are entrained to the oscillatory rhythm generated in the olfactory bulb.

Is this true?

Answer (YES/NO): YES